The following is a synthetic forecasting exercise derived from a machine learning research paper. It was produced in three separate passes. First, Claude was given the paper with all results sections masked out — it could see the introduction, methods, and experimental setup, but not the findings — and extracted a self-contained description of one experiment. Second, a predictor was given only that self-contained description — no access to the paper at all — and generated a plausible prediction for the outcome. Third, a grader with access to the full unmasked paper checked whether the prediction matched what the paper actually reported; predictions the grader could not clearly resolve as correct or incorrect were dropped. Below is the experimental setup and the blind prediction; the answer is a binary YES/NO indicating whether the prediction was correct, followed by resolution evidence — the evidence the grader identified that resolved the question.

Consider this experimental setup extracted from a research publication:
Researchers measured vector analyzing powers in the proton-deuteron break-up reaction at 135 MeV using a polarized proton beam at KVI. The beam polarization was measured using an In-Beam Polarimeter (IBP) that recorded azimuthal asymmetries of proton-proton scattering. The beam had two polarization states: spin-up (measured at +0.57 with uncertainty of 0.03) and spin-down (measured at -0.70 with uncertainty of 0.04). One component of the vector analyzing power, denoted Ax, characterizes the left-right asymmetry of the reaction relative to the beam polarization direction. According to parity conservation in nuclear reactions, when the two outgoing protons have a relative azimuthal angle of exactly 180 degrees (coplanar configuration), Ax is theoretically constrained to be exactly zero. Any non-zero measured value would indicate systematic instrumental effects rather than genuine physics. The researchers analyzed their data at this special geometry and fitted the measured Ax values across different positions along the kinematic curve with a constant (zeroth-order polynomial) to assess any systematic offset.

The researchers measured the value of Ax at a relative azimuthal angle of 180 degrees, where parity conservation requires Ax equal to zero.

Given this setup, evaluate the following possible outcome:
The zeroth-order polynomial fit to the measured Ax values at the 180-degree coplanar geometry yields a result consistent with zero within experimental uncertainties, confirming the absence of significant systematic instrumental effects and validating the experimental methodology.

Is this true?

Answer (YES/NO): YES